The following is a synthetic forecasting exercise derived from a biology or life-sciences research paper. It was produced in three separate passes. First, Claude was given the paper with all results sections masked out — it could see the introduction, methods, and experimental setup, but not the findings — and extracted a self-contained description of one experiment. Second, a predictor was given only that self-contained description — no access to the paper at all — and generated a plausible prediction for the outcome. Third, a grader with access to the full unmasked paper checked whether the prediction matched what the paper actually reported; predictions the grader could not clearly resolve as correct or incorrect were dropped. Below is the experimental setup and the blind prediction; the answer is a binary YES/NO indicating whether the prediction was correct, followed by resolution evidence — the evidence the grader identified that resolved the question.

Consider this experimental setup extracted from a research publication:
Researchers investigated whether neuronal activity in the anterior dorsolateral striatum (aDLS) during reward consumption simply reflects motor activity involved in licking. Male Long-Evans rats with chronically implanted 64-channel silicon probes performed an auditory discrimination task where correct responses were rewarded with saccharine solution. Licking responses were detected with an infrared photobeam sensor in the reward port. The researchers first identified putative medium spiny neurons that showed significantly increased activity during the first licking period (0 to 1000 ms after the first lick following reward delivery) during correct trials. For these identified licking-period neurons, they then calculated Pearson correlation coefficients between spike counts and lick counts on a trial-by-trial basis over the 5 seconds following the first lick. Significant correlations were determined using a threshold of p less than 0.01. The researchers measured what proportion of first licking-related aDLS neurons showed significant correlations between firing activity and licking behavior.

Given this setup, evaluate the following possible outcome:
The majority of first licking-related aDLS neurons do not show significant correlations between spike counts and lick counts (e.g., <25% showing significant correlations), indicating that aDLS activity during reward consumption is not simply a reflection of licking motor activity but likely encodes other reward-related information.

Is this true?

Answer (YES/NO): YES